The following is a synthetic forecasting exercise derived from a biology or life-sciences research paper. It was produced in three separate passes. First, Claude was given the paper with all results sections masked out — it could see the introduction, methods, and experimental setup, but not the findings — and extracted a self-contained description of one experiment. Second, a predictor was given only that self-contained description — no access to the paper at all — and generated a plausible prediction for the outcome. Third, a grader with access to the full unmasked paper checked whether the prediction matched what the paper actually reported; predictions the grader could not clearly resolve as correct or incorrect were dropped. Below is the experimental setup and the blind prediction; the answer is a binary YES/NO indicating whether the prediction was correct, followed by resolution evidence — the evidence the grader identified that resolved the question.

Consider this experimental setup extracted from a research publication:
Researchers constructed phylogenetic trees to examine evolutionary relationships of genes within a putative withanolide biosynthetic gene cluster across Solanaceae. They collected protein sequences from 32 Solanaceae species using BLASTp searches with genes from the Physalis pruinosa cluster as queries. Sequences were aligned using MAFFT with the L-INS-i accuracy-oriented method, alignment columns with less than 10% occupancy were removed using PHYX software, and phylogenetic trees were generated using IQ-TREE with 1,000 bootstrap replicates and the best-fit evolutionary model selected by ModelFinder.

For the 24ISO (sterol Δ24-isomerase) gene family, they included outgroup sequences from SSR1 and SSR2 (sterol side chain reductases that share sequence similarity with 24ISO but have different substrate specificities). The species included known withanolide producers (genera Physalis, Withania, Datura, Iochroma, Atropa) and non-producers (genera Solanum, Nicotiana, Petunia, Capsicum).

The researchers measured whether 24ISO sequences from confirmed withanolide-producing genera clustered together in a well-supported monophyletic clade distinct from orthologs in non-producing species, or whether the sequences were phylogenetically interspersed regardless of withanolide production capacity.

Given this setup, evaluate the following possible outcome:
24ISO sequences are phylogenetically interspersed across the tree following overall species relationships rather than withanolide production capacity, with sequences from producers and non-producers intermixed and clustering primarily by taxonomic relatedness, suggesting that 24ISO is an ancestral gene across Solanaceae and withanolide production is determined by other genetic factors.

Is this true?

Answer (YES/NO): NO